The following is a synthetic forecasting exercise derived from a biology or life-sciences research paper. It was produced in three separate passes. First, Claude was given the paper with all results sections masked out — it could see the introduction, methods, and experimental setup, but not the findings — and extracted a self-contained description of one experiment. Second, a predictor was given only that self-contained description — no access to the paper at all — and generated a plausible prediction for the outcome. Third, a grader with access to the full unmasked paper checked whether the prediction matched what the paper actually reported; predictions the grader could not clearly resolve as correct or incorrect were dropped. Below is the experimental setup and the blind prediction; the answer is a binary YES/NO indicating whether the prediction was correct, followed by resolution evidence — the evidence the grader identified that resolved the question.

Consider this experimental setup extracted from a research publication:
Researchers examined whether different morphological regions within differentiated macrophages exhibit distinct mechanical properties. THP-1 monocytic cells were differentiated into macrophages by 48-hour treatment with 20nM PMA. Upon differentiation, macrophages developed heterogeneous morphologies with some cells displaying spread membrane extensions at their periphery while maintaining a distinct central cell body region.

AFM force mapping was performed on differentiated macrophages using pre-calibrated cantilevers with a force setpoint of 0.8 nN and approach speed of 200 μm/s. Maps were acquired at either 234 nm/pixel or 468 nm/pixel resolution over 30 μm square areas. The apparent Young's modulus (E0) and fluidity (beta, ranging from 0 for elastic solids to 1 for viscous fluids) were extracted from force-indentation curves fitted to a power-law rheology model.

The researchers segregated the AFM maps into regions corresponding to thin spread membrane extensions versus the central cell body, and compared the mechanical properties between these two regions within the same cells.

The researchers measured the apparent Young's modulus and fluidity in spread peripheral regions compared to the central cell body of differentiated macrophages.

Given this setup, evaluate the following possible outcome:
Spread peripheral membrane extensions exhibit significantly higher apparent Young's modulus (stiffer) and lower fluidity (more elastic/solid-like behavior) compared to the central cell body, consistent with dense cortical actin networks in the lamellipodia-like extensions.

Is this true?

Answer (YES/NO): YES